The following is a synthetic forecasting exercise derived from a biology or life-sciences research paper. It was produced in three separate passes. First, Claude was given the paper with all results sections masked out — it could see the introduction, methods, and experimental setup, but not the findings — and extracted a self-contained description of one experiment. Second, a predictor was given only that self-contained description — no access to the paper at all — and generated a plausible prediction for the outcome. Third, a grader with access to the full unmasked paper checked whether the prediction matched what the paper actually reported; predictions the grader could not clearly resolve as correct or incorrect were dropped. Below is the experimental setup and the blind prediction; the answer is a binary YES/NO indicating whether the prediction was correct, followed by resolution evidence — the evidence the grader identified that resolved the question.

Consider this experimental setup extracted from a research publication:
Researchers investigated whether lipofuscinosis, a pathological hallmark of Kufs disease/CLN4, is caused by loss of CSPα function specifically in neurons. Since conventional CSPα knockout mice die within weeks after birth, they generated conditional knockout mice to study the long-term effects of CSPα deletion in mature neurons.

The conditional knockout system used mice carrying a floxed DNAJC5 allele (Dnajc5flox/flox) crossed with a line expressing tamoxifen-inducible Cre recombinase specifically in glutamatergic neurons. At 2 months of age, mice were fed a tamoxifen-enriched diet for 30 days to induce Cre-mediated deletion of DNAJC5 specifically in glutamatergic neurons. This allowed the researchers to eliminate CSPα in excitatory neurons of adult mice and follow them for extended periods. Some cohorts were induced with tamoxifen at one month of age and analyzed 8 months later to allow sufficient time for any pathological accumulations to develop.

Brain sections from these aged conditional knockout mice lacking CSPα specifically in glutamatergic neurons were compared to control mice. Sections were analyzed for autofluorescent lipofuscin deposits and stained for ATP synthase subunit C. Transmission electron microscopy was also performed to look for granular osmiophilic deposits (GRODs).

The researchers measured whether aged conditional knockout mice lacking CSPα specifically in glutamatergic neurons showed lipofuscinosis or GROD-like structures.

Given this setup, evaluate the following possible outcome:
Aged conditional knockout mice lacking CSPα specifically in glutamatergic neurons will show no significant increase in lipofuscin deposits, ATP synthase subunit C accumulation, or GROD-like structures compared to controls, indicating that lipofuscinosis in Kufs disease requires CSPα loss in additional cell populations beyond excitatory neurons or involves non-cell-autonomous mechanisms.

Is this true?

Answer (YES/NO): NO